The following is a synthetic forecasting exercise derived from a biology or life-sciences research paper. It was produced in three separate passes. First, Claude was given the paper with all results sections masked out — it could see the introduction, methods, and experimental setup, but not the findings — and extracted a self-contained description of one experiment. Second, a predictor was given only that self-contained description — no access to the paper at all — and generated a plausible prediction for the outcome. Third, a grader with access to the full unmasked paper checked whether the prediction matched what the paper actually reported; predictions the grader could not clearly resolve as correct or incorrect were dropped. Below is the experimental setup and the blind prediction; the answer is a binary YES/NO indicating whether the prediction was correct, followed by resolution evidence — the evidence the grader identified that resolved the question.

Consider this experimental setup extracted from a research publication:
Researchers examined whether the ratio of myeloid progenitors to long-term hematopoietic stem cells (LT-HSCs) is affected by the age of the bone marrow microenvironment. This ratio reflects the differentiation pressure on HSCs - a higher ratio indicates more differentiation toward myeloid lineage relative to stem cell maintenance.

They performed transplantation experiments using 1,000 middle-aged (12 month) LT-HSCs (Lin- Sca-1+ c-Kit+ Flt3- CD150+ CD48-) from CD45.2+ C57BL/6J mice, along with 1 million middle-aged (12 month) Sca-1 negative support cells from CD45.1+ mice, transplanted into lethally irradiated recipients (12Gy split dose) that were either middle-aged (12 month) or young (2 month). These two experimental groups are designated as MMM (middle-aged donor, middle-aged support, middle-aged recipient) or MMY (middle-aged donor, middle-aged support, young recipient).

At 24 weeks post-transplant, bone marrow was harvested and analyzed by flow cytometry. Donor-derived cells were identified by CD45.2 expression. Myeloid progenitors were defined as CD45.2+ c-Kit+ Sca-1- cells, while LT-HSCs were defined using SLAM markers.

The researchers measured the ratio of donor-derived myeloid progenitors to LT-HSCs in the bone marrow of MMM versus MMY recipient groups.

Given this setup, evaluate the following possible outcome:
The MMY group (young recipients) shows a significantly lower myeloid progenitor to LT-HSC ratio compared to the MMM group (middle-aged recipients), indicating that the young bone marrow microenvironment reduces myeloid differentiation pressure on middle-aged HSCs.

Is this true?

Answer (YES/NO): YES